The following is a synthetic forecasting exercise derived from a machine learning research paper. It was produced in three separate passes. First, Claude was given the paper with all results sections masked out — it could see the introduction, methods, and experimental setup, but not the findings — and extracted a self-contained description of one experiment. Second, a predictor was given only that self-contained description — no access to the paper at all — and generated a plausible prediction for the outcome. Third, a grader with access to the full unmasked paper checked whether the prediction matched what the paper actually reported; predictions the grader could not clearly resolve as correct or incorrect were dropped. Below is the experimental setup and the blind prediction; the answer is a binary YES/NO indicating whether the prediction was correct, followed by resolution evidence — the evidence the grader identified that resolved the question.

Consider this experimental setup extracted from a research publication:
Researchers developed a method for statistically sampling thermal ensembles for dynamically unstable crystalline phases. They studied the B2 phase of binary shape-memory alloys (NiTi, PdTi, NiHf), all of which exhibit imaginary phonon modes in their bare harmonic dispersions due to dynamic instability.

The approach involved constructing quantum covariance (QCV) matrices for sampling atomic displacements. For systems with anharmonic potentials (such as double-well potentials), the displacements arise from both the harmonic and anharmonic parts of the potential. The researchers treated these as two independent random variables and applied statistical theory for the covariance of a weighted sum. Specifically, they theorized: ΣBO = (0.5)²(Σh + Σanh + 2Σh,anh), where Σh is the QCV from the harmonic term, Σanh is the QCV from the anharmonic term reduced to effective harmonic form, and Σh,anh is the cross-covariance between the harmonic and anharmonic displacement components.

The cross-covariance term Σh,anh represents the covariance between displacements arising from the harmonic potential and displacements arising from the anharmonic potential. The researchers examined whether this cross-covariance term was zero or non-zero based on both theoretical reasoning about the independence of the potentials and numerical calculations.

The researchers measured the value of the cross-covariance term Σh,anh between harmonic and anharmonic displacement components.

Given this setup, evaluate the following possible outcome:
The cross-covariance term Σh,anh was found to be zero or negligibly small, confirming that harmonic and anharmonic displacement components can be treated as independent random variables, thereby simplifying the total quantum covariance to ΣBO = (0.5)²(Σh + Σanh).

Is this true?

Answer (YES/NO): YES